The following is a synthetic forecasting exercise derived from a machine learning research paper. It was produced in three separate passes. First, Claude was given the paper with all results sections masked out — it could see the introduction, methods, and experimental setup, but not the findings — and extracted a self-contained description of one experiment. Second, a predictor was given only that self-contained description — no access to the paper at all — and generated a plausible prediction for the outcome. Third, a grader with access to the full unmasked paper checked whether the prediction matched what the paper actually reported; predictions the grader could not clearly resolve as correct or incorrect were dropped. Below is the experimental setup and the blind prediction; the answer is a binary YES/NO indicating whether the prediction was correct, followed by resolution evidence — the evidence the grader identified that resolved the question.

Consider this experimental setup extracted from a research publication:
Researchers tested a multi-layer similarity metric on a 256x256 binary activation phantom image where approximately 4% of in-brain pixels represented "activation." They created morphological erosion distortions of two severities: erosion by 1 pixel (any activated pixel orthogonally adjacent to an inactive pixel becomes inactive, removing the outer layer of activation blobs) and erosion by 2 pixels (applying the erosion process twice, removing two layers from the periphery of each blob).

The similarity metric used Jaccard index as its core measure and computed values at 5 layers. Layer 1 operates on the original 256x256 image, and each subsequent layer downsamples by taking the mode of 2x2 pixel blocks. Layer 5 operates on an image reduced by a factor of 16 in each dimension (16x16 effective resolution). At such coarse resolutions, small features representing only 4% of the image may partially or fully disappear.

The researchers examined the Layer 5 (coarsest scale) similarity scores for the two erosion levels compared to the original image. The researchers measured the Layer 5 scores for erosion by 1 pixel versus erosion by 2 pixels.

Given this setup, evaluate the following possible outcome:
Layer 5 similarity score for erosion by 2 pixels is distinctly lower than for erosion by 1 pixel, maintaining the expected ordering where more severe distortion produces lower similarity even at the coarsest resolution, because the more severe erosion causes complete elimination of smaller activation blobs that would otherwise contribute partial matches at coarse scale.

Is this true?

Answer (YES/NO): YES